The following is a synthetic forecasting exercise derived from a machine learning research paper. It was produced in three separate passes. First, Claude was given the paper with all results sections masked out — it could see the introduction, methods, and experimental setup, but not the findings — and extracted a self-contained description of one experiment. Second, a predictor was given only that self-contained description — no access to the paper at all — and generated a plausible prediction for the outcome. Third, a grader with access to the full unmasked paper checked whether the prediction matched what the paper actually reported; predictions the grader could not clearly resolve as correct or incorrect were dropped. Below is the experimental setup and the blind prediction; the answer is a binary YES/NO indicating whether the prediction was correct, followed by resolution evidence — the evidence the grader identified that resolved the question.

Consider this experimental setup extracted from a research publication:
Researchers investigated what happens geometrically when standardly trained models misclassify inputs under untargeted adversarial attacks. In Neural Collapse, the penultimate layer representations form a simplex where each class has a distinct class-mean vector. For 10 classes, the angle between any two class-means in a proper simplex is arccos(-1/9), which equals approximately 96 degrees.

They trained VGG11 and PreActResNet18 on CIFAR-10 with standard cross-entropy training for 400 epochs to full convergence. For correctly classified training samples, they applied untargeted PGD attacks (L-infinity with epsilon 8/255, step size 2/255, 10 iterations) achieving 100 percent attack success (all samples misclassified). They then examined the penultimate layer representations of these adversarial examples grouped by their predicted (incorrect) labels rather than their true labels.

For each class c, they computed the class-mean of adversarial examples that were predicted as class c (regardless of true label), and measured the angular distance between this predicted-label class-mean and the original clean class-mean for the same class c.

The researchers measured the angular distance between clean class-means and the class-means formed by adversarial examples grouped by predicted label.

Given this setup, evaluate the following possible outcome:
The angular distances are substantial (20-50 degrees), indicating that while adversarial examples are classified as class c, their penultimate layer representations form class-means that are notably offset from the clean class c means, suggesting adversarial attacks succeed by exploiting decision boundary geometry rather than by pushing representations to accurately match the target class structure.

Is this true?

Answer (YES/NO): NO